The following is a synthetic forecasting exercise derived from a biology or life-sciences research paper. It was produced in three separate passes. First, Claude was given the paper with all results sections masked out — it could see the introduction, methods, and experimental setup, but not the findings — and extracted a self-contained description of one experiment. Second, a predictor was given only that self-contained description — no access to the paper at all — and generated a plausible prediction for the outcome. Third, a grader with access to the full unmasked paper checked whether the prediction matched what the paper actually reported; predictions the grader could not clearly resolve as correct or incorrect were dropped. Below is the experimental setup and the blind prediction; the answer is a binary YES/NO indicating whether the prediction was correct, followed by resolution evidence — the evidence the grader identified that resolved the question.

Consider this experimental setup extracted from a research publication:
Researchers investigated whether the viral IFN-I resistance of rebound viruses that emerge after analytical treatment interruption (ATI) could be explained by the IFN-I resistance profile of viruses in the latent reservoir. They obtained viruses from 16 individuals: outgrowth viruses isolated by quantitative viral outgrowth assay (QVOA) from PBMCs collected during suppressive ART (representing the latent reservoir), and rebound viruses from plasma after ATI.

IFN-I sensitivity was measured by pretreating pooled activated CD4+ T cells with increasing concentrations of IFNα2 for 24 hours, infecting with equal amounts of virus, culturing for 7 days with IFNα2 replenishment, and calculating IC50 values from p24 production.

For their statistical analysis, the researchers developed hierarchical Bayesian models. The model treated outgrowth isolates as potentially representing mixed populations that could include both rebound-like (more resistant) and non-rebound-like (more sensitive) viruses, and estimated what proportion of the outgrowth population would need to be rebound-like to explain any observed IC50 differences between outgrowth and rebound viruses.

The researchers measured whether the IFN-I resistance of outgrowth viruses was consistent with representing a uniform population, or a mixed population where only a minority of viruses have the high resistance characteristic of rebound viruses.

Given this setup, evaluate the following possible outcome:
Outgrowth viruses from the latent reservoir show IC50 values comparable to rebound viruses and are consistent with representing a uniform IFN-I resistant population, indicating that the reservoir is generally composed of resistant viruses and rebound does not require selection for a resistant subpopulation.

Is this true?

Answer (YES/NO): NO